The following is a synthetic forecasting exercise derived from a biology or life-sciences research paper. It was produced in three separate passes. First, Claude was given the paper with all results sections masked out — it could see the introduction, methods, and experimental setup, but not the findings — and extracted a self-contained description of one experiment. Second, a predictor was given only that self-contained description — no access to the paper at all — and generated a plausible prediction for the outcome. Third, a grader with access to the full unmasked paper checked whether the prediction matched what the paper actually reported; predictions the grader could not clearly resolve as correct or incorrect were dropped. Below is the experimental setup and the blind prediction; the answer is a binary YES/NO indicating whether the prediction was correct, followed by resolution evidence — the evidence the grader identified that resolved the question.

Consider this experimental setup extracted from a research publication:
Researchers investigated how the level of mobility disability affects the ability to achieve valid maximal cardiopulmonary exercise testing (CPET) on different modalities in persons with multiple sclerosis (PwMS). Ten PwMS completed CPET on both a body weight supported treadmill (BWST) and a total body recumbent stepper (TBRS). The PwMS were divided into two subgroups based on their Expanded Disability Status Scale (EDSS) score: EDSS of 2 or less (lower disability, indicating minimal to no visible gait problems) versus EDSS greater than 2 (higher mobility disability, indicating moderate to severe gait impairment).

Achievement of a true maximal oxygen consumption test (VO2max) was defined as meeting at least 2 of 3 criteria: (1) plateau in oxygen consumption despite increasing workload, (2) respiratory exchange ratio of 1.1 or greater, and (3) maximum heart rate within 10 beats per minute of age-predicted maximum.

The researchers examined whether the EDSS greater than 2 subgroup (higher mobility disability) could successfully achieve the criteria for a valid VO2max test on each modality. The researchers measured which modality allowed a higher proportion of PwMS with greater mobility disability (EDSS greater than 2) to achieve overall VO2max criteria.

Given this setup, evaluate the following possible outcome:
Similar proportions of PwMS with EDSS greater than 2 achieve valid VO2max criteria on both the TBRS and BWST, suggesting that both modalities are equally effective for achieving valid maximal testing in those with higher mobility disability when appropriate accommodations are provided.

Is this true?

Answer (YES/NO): NO